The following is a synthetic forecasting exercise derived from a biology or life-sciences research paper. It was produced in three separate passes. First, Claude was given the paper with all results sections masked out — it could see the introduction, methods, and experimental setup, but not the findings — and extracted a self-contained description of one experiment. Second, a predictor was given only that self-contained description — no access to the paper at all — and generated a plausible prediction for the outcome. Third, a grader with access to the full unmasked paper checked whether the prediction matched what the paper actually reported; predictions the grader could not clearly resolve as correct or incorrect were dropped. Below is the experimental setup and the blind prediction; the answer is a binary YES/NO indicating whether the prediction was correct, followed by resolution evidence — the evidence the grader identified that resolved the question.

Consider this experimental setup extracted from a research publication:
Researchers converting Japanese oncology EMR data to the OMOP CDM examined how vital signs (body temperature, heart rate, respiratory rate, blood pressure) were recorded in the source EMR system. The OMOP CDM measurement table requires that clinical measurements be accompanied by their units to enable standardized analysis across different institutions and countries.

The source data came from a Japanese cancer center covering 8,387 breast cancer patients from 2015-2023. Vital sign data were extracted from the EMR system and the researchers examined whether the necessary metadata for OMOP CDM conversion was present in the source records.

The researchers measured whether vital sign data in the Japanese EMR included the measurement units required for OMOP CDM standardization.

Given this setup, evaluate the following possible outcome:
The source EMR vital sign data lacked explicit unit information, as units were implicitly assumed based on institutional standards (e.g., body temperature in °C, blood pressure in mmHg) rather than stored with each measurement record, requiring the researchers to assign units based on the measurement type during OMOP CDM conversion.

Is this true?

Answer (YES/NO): YES